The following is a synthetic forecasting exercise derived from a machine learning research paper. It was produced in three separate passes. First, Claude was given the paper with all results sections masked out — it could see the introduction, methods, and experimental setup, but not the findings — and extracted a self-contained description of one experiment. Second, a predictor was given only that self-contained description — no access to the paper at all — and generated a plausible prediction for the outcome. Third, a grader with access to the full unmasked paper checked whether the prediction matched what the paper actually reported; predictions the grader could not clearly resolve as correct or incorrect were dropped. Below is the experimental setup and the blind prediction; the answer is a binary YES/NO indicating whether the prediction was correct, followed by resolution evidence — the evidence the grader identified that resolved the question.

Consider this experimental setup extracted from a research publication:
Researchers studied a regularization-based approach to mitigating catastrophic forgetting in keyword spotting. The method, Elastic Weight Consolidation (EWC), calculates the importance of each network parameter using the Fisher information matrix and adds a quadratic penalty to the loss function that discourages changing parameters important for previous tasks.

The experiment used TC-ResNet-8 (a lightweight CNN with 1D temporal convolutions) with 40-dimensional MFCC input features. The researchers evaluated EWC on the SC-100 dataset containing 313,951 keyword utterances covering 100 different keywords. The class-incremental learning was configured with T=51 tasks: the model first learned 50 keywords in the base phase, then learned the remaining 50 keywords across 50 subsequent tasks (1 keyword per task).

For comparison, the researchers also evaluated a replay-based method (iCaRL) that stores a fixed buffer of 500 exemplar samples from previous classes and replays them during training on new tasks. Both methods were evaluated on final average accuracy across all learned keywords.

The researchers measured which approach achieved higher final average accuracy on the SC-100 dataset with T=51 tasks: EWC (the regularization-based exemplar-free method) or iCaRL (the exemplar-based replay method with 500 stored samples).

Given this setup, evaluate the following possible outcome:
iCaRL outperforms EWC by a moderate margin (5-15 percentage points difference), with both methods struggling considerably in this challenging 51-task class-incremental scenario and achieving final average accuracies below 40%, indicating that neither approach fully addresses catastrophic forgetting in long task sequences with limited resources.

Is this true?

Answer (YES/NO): NO